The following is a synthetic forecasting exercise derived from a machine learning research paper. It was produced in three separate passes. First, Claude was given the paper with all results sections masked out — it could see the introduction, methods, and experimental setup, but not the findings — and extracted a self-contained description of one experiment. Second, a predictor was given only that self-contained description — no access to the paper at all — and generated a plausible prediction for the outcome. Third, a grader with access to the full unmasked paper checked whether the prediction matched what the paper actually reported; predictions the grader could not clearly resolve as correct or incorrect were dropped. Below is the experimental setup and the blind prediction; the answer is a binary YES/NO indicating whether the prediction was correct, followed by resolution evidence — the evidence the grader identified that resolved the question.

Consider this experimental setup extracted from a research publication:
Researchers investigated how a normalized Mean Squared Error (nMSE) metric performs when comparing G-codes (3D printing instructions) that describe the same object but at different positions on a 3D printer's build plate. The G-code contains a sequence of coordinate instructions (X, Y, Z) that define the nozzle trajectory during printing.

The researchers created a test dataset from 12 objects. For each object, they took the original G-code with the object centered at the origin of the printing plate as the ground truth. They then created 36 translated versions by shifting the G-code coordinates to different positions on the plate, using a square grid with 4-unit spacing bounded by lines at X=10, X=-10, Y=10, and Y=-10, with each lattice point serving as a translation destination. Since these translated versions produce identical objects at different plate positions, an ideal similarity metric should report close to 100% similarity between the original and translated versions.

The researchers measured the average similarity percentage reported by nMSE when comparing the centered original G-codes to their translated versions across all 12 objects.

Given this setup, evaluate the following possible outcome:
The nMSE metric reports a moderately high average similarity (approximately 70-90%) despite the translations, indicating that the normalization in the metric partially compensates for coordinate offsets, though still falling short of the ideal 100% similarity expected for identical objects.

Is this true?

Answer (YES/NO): NO